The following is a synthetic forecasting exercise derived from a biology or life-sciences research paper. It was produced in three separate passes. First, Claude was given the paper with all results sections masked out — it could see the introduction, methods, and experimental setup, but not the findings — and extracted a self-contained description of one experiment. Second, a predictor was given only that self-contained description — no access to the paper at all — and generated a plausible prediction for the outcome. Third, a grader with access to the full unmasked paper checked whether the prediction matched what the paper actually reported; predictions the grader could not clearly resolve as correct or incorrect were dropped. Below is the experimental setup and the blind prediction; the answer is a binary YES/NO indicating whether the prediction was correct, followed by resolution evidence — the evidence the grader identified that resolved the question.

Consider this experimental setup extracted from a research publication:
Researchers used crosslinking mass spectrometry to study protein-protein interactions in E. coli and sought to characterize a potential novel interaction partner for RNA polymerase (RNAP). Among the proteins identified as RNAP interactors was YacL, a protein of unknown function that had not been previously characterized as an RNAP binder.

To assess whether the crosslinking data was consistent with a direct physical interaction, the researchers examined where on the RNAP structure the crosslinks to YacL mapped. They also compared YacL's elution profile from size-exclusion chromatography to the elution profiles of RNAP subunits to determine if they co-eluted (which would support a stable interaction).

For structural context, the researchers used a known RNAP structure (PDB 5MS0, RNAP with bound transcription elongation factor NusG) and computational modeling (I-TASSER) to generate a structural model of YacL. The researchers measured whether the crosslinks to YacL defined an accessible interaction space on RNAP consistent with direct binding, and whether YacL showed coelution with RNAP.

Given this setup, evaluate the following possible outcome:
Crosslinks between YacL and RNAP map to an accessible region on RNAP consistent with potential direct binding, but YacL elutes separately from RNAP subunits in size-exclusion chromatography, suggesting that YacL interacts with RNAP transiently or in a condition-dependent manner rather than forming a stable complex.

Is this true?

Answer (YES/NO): NO